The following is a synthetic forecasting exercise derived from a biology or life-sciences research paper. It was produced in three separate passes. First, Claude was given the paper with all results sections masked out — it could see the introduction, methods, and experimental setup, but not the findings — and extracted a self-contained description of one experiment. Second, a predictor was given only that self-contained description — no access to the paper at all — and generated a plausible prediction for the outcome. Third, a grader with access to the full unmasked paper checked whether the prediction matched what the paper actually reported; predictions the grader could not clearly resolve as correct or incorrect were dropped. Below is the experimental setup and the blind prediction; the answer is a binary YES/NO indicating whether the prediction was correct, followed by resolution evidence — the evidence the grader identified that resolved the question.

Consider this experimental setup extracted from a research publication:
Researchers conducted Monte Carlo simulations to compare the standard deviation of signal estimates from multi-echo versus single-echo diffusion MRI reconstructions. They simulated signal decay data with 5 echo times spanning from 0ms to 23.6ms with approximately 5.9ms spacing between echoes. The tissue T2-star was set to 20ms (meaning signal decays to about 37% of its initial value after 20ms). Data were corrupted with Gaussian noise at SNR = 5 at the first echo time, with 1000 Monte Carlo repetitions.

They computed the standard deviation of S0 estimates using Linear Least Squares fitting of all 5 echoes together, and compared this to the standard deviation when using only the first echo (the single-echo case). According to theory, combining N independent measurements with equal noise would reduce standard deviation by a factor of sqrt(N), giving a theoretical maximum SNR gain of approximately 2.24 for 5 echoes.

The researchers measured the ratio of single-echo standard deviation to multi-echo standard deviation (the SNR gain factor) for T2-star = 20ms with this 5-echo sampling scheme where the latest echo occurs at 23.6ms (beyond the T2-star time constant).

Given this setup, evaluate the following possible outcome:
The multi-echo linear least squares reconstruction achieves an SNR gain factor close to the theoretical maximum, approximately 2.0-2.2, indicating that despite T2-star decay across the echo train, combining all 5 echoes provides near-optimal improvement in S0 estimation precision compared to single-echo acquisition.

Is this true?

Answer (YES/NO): NO